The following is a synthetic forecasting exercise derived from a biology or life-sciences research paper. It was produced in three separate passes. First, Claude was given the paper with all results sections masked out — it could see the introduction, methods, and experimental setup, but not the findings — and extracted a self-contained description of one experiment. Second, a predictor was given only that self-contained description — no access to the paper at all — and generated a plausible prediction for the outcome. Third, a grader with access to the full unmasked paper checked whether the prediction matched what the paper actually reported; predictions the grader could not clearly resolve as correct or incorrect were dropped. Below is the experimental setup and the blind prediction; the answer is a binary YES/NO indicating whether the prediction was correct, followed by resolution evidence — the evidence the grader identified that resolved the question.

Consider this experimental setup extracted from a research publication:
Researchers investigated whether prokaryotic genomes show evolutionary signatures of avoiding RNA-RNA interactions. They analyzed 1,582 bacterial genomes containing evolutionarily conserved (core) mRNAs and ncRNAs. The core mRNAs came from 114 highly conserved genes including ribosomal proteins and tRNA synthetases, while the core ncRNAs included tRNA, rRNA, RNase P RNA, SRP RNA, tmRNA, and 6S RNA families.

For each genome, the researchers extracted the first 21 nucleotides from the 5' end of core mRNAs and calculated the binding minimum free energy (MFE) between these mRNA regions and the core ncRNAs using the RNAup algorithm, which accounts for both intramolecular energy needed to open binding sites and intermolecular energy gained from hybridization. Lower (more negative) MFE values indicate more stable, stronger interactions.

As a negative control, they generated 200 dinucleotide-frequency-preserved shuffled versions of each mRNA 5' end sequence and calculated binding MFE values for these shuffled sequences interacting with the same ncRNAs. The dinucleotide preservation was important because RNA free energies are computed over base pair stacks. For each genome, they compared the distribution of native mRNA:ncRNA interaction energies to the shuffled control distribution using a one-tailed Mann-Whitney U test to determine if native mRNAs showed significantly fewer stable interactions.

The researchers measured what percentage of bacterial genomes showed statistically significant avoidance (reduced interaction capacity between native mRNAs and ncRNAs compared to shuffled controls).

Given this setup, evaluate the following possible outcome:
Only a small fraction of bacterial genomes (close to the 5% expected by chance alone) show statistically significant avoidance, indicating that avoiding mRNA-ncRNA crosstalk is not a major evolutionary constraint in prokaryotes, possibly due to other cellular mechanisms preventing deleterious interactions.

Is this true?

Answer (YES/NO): NO